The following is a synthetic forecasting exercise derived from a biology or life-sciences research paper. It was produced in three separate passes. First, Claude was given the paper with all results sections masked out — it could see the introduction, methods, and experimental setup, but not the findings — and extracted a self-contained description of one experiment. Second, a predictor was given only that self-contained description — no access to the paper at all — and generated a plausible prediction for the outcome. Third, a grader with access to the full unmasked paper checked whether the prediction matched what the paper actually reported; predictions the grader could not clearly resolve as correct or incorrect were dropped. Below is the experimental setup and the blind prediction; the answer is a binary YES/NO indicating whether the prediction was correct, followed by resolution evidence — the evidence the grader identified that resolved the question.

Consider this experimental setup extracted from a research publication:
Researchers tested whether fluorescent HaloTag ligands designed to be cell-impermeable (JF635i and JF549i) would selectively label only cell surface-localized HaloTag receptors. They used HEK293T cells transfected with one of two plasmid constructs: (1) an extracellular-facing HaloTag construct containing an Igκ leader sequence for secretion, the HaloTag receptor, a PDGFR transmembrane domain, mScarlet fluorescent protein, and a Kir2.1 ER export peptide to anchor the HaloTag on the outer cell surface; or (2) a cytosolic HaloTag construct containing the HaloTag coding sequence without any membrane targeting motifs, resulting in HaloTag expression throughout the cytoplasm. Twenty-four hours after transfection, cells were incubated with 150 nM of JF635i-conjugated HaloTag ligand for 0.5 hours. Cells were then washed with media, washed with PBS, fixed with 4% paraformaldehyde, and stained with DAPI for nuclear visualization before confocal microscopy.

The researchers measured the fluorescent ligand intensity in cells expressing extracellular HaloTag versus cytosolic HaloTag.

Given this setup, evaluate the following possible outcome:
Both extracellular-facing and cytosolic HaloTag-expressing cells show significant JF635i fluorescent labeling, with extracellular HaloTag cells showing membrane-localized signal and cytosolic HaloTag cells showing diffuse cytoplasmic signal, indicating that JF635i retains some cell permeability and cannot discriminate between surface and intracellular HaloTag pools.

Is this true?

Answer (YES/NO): NO